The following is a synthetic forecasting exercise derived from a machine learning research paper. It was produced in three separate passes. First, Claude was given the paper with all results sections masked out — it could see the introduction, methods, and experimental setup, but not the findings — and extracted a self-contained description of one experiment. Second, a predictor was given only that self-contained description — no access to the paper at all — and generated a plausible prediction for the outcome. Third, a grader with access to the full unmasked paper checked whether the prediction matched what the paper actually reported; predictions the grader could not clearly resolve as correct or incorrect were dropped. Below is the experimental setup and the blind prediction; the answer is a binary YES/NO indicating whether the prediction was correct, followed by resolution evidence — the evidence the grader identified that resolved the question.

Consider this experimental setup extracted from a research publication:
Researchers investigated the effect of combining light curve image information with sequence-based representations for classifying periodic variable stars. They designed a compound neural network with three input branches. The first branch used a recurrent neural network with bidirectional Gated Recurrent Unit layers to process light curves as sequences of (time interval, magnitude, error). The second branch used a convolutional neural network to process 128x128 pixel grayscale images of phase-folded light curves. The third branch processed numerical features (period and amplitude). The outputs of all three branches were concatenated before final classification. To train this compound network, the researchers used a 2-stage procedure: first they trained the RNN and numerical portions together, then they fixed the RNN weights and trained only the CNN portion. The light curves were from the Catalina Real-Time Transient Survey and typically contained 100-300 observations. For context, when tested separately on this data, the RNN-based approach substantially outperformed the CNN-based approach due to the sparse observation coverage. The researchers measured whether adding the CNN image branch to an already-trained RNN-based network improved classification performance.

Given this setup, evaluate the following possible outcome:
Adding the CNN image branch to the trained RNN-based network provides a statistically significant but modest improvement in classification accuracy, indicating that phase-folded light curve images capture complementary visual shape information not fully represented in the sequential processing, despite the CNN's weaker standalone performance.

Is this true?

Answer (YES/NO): NO